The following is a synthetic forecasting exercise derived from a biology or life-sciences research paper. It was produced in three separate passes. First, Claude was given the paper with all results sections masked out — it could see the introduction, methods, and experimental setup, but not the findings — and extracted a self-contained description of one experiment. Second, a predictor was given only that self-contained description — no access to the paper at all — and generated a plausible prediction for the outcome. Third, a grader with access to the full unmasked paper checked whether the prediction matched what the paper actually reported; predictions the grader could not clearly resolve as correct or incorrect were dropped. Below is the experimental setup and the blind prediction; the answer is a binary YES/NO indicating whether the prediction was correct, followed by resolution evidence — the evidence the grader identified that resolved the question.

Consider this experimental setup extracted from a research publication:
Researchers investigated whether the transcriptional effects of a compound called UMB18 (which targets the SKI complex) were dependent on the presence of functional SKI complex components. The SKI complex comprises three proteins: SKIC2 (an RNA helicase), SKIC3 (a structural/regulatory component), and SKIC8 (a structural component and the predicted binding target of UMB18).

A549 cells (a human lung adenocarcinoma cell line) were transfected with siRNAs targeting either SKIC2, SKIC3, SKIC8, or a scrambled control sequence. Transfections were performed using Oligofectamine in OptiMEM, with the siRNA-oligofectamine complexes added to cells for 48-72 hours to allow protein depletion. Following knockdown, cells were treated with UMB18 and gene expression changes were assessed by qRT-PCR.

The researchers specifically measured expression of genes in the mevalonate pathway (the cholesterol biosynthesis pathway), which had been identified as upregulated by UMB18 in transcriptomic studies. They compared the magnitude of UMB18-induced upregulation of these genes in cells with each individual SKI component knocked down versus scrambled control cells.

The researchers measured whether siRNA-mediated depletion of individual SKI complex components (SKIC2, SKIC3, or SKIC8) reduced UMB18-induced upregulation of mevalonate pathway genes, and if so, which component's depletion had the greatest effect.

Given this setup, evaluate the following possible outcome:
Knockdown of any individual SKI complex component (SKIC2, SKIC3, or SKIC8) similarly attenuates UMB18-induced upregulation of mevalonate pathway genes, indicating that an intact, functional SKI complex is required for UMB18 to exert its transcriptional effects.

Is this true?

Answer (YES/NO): NO